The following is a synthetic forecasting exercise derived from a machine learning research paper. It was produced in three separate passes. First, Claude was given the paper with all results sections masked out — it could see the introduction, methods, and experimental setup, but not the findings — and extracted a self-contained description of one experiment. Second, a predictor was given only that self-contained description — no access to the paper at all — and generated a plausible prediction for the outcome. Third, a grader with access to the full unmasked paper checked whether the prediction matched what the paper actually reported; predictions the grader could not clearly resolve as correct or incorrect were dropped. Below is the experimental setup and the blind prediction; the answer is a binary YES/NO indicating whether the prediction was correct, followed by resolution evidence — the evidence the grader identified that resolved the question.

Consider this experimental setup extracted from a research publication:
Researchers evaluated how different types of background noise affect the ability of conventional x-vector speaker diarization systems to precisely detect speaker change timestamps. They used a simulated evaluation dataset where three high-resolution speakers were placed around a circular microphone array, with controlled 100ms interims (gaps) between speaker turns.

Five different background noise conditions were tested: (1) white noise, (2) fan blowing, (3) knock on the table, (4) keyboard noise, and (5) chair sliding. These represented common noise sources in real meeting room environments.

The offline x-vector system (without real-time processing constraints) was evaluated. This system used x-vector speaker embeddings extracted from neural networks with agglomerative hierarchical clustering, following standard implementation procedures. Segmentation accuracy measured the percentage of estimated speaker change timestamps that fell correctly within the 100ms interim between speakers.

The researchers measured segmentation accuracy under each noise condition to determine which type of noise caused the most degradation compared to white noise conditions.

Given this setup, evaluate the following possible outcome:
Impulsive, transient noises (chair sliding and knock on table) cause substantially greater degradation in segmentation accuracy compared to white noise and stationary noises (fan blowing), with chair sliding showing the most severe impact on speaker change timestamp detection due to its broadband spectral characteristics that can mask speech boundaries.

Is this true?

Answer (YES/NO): NO